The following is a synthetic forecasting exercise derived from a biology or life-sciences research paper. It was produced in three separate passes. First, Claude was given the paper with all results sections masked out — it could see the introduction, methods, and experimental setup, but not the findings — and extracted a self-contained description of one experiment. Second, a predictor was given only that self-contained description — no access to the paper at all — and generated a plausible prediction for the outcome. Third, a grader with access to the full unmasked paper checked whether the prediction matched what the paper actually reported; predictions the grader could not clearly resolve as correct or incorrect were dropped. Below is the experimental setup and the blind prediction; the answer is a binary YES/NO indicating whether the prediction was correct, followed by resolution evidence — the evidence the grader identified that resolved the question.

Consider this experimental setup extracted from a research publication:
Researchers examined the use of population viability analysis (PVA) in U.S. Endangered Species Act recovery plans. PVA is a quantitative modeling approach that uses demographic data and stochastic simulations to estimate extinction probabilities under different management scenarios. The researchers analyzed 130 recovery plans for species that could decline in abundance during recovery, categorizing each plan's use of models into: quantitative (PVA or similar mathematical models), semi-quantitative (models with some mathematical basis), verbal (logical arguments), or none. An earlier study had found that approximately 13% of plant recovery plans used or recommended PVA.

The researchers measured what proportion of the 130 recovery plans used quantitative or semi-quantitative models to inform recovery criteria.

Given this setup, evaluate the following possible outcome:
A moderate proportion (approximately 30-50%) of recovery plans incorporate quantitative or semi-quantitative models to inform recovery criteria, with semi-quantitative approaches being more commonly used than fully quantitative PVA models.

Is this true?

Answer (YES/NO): NO